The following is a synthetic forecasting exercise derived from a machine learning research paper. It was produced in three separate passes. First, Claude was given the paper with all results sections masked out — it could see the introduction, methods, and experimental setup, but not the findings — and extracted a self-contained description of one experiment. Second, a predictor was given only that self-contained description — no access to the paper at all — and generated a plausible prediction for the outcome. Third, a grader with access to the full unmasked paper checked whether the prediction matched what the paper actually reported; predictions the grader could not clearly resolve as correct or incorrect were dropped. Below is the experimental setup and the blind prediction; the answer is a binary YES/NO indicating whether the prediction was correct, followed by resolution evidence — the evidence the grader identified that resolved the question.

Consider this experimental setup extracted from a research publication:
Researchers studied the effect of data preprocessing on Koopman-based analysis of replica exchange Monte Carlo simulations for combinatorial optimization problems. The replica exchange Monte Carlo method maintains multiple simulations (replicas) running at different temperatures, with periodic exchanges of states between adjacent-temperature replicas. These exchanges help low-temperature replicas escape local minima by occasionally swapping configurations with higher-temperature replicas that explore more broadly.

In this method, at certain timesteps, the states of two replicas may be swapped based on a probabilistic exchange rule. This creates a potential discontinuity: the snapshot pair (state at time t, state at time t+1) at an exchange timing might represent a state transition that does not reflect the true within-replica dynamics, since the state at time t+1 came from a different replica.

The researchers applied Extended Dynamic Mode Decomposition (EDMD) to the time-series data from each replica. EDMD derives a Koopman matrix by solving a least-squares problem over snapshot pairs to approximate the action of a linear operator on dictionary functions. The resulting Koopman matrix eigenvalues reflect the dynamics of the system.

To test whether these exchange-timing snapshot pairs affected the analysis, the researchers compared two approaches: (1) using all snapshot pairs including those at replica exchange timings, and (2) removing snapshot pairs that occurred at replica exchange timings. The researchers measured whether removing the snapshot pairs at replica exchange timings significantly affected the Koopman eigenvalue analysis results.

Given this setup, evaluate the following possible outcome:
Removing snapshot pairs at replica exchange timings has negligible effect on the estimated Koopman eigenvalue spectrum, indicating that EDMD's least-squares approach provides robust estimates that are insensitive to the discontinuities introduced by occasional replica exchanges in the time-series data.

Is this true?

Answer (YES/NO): NO